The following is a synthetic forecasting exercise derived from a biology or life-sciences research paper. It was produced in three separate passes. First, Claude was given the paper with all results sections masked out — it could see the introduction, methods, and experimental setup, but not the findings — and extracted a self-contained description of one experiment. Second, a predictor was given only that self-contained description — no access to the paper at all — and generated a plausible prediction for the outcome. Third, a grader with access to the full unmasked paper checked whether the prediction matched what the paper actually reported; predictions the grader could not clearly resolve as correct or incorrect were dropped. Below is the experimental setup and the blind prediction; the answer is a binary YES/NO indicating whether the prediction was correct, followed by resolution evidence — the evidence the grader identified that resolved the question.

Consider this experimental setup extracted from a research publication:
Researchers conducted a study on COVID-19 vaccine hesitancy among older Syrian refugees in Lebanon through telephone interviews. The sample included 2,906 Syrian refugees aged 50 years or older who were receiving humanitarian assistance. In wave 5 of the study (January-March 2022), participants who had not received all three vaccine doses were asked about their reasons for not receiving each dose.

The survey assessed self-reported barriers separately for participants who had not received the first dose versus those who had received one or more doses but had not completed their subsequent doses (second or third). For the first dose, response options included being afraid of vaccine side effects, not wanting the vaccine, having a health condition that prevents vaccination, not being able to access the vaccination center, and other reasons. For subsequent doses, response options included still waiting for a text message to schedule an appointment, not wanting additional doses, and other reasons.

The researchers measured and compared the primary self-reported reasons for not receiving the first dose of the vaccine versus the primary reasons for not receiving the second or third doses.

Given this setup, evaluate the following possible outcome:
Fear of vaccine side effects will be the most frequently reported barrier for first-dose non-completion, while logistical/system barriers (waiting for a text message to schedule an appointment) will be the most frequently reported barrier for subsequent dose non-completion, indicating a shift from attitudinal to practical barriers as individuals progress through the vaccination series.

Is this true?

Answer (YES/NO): YES